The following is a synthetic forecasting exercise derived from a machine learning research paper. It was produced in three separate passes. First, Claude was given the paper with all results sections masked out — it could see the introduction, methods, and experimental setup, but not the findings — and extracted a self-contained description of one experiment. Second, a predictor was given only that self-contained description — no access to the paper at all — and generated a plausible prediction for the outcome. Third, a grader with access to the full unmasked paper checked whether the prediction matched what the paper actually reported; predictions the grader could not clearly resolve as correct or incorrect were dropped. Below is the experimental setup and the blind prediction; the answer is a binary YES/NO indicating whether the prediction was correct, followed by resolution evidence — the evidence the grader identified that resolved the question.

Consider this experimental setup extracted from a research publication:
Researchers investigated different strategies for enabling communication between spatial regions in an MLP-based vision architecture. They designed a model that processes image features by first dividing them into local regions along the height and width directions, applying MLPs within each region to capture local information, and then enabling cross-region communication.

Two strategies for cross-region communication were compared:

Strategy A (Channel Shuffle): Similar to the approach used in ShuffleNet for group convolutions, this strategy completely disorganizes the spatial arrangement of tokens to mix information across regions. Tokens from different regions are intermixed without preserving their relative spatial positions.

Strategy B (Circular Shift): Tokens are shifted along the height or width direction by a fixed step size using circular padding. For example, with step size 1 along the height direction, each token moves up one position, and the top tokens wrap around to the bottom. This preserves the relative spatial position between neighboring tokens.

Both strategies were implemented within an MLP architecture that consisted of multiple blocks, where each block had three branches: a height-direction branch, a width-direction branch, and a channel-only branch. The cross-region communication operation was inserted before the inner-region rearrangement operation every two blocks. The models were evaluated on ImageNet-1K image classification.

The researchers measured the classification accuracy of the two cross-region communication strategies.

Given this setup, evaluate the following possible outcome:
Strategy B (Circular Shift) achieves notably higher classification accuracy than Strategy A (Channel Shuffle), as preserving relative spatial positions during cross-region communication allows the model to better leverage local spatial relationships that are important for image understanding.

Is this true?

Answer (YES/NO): YES